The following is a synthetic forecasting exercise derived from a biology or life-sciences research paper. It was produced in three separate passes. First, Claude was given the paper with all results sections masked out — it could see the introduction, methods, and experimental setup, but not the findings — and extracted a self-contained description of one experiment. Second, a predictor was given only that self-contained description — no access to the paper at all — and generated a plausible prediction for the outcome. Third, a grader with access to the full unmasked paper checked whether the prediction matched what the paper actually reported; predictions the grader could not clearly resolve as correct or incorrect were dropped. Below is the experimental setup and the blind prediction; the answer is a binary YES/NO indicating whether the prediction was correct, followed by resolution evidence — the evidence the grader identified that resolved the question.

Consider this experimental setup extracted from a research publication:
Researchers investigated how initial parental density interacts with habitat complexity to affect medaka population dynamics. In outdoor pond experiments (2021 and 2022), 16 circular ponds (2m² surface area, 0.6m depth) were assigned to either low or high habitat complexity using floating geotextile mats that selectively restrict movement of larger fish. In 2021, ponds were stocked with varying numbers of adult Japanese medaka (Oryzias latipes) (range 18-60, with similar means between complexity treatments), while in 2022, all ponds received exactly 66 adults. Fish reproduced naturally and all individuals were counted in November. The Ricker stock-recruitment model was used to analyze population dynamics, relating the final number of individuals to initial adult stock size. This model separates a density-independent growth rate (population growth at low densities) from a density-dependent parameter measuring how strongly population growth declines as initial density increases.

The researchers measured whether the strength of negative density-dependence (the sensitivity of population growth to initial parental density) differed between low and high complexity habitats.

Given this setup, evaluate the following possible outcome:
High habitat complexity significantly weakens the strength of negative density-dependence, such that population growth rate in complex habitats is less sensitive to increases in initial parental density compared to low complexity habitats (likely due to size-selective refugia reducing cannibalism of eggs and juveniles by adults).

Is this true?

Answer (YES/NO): YES